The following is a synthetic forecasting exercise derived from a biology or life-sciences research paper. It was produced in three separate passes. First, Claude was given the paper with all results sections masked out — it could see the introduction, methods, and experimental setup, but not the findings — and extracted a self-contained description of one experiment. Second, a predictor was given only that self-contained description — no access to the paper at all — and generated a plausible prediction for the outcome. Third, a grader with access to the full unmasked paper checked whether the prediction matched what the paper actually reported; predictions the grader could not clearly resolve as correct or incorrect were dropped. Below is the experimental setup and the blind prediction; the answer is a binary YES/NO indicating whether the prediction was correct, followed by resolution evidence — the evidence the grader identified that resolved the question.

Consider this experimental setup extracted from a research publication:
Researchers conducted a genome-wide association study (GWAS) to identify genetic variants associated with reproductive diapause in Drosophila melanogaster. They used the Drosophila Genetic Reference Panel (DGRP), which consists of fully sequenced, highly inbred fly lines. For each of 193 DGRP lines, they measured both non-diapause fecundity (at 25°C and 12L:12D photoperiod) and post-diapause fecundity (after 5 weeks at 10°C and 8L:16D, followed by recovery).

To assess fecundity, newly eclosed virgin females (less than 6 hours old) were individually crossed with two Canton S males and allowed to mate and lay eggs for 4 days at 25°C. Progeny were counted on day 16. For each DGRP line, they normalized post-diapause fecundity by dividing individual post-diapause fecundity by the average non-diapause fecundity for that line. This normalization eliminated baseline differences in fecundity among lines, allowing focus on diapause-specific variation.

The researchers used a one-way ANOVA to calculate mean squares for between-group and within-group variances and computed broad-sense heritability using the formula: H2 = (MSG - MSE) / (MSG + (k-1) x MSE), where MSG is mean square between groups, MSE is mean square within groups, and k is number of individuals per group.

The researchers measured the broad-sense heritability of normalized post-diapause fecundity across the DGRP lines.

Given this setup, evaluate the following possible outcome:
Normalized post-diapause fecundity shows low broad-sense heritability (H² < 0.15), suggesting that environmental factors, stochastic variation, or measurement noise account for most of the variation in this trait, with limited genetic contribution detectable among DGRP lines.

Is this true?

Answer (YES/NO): NO